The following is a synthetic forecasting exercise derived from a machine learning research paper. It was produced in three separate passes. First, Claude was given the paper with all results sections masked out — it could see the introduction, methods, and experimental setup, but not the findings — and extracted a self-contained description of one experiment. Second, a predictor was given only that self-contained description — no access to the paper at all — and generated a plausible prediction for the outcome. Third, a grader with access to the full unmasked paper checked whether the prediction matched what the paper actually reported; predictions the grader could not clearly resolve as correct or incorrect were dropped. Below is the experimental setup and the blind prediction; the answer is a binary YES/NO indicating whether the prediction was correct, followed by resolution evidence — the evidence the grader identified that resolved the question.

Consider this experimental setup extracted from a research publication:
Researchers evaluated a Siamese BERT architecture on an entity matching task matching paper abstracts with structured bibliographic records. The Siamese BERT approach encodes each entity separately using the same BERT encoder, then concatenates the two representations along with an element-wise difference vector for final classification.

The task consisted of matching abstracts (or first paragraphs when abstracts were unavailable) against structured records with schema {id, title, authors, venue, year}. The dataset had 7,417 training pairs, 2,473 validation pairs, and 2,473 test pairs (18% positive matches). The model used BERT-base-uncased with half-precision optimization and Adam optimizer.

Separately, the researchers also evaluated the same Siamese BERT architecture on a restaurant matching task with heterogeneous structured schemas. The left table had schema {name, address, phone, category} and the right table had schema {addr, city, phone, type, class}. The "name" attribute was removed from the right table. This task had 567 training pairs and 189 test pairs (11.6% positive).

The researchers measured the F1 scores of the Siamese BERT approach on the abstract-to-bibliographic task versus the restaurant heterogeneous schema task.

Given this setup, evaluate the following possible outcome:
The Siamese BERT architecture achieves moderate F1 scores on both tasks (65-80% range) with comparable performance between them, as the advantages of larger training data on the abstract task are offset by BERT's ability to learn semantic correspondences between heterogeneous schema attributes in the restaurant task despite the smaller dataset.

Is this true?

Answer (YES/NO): NO